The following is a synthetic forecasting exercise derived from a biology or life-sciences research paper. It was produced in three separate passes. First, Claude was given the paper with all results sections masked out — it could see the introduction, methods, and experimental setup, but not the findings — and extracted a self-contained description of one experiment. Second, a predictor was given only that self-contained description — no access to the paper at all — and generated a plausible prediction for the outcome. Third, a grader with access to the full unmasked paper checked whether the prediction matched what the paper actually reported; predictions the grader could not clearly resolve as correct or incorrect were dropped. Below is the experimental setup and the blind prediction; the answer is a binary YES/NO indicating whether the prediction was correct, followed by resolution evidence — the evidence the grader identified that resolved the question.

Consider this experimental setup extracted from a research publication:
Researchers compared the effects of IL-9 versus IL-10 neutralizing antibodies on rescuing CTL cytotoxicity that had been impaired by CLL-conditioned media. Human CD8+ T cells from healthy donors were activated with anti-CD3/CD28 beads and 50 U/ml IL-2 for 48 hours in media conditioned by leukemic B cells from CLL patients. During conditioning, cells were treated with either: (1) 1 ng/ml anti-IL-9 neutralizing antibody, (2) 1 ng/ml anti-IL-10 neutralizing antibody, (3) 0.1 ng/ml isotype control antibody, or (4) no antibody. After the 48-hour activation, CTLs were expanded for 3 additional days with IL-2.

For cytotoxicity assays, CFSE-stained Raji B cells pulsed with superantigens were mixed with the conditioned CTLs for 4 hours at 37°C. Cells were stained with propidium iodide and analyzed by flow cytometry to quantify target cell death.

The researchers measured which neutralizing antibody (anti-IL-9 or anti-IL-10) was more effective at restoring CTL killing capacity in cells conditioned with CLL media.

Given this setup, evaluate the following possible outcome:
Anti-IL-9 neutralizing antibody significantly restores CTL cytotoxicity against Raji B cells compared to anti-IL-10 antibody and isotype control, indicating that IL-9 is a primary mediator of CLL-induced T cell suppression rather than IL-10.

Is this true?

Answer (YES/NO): YES